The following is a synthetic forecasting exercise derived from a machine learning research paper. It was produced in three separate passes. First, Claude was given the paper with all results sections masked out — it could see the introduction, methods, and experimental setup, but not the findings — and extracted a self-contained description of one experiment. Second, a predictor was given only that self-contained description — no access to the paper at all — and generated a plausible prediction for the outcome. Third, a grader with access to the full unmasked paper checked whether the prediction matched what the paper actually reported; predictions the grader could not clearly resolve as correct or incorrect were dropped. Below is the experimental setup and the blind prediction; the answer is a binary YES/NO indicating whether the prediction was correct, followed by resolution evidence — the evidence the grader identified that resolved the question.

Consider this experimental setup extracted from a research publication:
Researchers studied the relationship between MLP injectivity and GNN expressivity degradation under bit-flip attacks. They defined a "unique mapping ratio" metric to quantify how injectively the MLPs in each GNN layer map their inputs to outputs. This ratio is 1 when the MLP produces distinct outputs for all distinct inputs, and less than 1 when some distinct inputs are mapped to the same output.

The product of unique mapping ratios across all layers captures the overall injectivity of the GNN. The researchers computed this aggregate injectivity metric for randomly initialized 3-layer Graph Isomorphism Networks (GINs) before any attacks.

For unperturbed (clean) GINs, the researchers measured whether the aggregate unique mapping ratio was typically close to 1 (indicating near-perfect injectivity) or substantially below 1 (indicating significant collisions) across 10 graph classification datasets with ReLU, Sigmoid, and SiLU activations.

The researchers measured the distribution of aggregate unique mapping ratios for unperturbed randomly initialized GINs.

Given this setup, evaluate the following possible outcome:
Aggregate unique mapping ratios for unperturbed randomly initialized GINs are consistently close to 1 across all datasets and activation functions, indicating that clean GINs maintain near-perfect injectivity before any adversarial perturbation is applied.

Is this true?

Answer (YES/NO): YES